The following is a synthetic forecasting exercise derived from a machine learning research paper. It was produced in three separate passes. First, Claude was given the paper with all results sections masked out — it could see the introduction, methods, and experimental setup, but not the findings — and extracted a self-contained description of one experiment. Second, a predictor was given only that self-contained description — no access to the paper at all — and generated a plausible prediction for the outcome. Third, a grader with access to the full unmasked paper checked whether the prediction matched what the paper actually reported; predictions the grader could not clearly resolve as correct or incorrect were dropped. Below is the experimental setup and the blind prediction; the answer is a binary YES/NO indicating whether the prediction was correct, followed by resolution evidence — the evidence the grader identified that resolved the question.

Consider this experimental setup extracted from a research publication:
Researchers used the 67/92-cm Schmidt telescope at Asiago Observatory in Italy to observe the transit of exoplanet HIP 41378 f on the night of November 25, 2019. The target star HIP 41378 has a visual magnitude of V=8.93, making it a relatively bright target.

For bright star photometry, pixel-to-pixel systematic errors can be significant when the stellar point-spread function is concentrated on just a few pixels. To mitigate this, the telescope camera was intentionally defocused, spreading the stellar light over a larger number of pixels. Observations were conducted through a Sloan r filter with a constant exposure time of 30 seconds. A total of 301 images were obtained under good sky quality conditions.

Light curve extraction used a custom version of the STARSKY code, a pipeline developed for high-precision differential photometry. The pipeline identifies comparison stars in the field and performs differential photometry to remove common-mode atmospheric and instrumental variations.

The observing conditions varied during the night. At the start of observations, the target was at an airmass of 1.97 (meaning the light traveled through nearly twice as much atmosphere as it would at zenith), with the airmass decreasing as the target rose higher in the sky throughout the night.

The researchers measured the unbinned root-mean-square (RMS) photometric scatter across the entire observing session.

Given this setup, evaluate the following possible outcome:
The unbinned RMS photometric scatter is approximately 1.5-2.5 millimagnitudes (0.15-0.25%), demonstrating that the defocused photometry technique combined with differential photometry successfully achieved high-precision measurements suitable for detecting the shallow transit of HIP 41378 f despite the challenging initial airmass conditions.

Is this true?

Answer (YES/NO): YES